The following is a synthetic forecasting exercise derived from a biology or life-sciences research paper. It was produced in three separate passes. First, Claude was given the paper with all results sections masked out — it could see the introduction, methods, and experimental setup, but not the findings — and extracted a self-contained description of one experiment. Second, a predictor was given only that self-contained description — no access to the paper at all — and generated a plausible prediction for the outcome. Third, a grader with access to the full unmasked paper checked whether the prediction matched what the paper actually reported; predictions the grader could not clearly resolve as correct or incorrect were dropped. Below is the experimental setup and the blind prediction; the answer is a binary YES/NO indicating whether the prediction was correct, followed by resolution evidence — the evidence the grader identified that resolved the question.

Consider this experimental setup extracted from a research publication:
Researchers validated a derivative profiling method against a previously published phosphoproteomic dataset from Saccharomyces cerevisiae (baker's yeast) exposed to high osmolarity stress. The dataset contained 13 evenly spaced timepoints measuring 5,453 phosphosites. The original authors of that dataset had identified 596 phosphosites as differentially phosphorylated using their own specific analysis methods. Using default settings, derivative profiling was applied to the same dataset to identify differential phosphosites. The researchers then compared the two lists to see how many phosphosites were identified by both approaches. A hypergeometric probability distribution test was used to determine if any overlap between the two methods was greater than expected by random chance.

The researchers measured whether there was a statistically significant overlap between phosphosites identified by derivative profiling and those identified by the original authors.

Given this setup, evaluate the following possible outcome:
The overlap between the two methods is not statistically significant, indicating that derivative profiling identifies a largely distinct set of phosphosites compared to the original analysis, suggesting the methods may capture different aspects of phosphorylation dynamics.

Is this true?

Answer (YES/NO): NO